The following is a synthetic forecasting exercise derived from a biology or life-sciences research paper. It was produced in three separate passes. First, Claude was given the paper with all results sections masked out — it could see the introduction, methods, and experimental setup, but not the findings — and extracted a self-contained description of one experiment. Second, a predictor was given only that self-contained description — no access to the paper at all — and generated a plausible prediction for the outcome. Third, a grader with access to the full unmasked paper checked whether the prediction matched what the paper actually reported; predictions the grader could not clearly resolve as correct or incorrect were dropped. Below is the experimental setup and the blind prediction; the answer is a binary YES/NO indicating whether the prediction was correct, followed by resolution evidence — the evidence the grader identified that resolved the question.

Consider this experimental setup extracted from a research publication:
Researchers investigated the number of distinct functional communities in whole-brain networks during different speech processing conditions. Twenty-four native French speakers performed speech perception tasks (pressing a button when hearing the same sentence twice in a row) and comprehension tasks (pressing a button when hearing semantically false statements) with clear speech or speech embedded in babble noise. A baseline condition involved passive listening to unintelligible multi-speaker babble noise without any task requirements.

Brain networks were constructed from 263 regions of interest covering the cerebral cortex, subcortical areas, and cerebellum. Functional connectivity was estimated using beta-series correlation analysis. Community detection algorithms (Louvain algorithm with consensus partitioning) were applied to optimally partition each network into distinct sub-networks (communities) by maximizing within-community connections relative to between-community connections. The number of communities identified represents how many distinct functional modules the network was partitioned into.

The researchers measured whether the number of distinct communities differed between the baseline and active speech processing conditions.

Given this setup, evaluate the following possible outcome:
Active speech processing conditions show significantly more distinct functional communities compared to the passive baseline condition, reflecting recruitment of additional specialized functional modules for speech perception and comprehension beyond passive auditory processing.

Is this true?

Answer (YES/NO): NO